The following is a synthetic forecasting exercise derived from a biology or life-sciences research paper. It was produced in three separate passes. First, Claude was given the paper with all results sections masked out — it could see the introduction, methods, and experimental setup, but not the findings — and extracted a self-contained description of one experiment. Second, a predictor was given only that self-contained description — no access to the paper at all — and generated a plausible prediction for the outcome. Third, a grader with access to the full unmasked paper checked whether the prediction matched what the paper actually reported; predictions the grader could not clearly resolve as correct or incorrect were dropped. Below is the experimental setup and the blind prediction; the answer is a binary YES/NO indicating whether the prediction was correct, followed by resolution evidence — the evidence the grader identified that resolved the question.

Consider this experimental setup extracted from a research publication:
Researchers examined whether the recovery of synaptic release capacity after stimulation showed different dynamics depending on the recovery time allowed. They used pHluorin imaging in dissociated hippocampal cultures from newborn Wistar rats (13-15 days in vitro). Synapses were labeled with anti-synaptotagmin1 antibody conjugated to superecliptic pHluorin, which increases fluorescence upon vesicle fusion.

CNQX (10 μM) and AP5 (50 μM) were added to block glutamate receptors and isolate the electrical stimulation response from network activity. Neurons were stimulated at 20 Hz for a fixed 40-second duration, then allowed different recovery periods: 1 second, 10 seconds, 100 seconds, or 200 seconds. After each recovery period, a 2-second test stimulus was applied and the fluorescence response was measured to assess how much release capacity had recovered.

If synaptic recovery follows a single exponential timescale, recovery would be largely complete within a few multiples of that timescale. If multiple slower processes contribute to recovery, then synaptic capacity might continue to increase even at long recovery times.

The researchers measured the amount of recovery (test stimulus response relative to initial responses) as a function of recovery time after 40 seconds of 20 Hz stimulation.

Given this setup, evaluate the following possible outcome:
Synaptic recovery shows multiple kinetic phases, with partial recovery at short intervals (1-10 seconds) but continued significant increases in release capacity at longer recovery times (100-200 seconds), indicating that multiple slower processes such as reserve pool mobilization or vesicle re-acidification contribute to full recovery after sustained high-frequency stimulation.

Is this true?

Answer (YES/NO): YES